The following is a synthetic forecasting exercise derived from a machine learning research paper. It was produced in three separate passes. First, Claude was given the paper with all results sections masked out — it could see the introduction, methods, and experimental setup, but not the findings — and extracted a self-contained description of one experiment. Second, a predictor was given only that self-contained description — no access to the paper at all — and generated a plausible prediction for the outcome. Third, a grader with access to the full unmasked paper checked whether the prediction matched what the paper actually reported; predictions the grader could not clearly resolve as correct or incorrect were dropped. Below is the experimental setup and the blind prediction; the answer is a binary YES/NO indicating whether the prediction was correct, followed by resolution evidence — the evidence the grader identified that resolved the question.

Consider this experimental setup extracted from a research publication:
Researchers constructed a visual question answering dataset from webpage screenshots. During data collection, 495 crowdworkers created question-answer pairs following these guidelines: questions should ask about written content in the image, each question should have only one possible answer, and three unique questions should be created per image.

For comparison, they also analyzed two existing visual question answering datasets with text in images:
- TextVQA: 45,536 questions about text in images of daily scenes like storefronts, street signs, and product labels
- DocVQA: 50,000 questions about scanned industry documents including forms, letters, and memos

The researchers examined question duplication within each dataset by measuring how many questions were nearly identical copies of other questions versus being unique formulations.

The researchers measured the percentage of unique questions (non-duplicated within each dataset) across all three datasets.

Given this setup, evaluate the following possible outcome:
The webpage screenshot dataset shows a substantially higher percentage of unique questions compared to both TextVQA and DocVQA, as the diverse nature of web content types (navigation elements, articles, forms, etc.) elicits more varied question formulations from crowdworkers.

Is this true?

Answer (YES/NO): YES